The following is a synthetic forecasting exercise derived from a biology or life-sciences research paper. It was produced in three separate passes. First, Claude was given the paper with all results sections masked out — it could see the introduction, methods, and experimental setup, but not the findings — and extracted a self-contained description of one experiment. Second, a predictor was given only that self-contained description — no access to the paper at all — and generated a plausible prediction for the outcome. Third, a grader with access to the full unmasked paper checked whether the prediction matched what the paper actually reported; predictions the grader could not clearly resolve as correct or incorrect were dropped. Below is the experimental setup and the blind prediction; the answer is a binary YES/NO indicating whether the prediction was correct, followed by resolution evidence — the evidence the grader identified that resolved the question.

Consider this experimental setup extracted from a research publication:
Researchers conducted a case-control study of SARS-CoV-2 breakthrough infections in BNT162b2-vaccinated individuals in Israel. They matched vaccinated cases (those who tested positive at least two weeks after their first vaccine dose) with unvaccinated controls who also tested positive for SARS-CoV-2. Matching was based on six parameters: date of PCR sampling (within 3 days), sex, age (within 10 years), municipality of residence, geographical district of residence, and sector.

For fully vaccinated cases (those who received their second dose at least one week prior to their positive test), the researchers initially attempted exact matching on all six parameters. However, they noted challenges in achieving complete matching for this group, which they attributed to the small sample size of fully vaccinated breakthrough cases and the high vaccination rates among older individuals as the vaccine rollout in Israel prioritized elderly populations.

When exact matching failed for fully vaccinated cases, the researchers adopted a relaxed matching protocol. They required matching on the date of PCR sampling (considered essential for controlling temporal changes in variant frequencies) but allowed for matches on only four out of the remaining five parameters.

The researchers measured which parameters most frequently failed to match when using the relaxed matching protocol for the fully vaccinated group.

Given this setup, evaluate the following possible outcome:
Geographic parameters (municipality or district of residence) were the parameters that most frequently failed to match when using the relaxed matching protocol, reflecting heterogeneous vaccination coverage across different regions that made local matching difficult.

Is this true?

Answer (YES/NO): NO